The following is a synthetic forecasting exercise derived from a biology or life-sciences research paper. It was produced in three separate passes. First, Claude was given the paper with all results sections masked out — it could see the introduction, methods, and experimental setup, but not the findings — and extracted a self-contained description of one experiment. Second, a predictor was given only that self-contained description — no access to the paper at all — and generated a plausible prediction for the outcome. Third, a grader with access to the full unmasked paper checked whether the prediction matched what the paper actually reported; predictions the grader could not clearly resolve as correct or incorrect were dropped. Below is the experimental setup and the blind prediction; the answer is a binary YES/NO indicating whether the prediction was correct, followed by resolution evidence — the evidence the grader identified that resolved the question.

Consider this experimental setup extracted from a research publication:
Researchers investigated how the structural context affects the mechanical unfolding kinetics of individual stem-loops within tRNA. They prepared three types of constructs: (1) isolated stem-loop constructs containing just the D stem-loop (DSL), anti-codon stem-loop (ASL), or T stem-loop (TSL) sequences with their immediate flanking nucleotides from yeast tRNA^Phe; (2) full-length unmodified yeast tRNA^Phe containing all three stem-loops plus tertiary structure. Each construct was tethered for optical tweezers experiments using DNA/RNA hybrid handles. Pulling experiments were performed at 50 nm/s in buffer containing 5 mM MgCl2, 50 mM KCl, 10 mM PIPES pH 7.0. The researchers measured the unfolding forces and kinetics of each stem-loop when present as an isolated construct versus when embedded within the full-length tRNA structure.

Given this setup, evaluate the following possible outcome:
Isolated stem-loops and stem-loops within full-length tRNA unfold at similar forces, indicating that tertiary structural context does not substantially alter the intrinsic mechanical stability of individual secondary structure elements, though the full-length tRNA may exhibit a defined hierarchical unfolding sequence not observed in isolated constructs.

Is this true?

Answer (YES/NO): NO